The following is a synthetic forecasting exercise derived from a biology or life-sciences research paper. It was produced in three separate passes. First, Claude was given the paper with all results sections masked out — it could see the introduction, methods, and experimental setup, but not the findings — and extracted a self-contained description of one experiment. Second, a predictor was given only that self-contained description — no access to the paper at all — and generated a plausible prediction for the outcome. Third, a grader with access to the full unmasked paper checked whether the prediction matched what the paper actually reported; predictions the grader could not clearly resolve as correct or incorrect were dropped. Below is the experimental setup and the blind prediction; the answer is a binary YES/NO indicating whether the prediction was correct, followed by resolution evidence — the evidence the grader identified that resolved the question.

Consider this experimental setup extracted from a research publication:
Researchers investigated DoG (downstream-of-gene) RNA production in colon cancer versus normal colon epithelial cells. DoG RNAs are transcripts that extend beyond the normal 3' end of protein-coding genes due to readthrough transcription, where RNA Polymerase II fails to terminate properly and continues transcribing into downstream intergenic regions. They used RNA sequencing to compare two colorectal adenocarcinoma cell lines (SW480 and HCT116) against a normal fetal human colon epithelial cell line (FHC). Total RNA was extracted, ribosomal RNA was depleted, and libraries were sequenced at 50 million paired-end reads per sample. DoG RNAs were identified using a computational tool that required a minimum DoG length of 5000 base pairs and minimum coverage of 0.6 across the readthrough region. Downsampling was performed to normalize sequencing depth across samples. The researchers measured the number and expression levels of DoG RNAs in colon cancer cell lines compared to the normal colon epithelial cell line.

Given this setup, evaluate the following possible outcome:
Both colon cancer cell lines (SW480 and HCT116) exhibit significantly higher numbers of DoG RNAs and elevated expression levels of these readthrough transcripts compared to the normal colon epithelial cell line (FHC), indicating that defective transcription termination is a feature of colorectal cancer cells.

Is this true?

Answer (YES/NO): NO